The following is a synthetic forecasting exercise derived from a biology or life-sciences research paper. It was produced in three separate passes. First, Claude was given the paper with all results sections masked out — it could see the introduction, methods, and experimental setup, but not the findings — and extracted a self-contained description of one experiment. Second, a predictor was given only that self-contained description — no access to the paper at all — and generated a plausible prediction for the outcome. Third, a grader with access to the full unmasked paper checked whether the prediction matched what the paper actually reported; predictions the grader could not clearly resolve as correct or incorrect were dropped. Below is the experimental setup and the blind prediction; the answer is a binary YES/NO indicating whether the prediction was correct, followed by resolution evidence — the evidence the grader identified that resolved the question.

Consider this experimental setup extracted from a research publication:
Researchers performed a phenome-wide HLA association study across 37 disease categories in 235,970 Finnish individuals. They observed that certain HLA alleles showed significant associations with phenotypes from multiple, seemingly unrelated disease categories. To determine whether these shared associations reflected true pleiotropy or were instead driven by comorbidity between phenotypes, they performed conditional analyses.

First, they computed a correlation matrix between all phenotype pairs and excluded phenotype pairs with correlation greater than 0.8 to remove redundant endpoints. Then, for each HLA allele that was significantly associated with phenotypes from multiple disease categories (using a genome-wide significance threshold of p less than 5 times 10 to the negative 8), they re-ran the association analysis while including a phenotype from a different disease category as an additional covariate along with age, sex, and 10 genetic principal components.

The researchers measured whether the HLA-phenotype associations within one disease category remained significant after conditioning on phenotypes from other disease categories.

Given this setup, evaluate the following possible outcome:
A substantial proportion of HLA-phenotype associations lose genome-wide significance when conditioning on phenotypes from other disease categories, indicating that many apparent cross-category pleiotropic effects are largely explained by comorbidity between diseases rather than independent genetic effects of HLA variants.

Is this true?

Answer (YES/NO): NO